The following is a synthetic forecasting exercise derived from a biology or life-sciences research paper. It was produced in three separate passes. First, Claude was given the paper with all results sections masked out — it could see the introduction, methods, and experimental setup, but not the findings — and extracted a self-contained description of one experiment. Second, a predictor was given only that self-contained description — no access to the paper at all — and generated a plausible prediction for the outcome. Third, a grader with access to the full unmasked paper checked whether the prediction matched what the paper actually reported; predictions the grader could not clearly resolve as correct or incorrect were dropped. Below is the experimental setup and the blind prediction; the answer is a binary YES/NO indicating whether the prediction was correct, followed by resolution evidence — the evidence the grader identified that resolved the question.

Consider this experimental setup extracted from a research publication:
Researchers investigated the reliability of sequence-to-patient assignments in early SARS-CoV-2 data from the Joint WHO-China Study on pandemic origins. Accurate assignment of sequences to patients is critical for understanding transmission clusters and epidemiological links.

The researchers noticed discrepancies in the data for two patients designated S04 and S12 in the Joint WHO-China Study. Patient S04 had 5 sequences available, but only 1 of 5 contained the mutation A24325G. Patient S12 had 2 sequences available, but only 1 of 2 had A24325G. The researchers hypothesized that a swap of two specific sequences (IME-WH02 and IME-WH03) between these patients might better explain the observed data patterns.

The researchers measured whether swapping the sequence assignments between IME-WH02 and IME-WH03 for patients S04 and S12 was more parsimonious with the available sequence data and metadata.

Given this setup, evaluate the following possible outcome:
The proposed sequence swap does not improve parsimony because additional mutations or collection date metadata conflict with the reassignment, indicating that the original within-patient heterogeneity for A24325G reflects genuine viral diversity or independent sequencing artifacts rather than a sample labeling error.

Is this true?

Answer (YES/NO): NO